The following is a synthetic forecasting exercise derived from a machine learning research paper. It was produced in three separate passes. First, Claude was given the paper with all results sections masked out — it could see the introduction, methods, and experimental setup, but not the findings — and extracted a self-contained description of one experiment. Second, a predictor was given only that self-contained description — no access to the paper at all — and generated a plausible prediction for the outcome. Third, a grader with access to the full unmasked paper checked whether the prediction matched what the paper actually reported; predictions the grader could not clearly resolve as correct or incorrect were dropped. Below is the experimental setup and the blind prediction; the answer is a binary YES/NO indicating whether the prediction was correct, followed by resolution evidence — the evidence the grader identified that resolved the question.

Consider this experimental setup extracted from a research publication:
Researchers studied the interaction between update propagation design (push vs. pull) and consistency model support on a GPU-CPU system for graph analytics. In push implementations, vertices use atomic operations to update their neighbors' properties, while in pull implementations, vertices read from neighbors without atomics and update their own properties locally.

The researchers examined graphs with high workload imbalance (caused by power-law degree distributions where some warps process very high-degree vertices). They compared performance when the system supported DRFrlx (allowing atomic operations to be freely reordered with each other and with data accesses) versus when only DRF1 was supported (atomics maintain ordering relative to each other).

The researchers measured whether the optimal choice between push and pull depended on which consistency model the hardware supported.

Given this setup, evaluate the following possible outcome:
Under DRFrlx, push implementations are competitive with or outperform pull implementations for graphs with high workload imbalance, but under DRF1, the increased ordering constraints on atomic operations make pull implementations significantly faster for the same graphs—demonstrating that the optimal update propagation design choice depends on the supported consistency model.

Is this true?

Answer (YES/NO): YES